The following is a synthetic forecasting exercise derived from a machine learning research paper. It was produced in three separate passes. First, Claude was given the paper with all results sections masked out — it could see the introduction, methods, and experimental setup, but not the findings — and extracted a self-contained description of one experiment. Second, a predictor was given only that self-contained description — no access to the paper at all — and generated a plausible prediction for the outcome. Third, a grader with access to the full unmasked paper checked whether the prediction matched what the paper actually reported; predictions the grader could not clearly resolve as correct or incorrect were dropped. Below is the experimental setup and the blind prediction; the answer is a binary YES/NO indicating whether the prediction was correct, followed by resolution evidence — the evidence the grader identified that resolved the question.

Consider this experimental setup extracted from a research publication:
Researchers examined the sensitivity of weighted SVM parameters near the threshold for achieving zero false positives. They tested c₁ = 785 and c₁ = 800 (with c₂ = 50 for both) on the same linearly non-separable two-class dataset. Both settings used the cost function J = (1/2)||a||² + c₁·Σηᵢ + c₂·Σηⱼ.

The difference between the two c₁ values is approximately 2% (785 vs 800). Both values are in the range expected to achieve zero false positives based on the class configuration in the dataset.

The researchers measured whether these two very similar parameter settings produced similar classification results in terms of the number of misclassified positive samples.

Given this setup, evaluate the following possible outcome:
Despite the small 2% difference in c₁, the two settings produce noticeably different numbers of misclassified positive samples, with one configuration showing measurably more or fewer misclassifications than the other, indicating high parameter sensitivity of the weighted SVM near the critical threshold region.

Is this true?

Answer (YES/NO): YES